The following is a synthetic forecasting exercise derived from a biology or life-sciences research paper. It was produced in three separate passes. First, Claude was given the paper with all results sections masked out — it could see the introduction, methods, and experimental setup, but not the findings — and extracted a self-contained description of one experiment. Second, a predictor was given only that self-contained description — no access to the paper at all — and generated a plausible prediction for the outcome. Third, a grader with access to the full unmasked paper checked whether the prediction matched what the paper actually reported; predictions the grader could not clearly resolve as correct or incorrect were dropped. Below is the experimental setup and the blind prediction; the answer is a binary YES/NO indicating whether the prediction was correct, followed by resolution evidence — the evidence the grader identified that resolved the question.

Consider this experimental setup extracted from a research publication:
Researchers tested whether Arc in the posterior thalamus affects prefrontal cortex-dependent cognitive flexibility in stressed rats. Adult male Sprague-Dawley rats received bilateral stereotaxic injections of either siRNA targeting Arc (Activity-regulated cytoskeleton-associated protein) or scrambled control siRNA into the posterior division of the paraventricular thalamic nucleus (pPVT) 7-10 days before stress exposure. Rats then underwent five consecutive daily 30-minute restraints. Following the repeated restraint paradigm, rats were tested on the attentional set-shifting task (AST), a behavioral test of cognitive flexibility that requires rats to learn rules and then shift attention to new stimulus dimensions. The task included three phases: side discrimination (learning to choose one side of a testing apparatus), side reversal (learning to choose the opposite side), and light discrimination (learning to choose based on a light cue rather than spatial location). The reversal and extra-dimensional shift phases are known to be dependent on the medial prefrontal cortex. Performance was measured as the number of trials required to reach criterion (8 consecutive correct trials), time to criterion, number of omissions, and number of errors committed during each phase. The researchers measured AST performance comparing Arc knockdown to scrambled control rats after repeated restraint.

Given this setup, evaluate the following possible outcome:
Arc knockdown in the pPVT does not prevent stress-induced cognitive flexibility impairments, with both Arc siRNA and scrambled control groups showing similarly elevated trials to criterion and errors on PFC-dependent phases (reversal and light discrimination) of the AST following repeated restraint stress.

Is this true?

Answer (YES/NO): NO